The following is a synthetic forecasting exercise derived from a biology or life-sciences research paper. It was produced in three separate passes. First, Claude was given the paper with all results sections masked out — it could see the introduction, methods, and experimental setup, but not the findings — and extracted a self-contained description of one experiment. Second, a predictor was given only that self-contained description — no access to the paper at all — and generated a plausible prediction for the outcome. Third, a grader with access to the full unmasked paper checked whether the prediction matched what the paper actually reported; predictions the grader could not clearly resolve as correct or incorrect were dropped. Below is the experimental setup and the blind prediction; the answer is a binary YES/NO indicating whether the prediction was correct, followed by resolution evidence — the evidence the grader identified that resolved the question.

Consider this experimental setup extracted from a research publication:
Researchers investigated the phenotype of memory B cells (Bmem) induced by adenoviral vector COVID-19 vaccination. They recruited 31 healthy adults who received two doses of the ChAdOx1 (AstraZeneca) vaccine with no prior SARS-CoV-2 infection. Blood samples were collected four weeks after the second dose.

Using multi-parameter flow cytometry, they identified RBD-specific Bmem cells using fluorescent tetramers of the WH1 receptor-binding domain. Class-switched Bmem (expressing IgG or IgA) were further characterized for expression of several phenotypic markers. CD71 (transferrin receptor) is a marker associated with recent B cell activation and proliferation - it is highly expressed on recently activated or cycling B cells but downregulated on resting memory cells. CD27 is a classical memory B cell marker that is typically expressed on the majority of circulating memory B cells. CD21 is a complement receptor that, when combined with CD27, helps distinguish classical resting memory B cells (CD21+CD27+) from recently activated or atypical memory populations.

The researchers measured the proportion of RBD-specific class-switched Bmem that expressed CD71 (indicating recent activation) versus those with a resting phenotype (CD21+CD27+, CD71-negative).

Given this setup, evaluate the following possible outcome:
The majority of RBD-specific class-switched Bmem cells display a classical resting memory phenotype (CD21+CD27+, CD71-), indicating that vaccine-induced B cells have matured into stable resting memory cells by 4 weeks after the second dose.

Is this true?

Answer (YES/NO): YES